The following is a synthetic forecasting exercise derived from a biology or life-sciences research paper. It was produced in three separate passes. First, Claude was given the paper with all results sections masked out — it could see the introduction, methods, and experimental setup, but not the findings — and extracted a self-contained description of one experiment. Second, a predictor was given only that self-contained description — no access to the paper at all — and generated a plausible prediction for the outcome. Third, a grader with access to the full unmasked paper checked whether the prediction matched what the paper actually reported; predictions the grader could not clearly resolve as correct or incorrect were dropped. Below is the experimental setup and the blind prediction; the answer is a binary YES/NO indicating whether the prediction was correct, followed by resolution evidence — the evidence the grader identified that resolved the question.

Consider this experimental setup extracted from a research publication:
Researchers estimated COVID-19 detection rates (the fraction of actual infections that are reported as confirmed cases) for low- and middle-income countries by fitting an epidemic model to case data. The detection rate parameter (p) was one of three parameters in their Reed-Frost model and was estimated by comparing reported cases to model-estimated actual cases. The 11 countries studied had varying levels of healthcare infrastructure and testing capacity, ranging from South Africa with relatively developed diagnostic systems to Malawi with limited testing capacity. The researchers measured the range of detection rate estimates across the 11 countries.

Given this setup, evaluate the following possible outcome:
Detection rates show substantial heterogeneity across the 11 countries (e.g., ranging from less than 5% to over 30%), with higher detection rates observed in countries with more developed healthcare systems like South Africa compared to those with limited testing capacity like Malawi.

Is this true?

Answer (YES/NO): NO